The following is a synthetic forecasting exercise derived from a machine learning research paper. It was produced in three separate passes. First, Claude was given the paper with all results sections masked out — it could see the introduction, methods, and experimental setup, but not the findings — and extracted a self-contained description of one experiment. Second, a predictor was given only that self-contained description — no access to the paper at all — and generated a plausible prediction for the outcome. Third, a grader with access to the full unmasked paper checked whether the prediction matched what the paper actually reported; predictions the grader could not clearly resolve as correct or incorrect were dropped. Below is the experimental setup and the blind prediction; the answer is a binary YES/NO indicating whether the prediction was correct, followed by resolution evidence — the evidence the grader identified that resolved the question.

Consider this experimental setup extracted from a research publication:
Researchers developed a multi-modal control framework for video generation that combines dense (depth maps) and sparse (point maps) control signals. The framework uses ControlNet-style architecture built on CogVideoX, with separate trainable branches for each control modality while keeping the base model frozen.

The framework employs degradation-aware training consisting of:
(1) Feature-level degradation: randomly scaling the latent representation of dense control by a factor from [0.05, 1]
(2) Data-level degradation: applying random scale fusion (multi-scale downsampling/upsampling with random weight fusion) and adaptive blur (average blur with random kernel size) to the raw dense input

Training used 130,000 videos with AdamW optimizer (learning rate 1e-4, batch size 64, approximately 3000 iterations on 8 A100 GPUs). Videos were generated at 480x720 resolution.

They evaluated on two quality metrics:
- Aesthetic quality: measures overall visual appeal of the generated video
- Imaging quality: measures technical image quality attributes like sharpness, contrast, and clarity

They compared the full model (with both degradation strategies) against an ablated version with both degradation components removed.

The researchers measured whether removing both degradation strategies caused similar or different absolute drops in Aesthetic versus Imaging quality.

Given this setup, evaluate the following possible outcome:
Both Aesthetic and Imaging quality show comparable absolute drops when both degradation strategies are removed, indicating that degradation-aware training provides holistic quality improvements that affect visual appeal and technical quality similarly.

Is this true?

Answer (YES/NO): NO